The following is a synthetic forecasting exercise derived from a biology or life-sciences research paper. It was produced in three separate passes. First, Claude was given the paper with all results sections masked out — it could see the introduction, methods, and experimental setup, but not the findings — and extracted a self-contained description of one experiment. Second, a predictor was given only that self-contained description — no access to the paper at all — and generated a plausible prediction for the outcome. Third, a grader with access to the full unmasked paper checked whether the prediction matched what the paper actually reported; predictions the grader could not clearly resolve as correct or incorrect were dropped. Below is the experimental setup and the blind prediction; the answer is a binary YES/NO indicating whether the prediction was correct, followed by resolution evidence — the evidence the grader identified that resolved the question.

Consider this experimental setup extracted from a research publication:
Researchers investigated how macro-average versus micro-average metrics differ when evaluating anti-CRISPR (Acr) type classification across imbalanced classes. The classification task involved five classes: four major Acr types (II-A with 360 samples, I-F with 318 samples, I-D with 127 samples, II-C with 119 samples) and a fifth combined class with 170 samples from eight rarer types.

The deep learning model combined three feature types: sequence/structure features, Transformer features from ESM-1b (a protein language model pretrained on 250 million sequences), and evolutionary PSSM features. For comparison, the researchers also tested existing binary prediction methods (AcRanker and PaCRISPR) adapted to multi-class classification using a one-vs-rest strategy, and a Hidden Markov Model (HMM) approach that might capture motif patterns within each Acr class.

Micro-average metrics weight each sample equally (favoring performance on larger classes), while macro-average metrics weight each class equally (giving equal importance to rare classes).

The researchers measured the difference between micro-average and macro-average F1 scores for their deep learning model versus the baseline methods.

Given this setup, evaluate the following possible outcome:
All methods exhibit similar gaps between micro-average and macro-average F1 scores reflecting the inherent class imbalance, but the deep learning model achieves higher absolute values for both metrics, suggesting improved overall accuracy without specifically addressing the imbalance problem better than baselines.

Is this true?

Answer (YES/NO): NO